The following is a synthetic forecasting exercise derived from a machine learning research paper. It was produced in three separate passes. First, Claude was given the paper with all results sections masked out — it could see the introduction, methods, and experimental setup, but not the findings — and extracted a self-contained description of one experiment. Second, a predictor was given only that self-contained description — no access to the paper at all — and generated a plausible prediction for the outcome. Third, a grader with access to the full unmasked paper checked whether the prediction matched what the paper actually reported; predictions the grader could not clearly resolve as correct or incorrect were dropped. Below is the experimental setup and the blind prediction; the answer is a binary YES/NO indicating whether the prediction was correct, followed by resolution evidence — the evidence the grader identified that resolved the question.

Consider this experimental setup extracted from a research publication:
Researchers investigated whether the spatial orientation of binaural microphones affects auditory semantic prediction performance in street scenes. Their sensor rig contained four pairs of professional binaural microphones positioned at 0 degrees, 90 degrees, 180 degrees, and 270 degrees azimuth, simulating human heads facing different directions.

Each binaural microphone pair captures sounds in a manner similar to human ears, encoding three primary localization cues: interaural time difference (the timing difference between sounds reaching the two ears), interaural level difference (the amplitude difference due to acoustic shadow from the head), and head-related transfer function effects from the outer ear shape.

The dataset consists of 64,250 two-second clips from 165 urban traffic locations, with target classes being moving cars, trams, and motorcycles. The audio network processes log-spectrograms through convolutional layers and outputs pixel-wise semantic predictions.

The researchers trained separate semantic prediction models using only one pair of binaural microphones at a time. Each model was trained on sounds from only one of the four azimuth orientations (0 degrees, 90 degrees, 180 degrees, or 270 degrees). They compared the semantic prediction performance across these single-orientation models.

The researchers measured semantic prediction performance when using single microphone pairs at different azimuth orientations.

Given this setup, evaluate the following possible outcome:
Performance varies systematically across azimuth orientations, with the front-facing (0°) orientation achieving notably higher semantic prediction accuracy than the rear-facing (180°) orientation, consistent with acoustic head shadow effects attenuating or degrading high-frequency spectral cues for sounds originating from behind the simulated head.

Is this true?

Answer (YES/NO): NO